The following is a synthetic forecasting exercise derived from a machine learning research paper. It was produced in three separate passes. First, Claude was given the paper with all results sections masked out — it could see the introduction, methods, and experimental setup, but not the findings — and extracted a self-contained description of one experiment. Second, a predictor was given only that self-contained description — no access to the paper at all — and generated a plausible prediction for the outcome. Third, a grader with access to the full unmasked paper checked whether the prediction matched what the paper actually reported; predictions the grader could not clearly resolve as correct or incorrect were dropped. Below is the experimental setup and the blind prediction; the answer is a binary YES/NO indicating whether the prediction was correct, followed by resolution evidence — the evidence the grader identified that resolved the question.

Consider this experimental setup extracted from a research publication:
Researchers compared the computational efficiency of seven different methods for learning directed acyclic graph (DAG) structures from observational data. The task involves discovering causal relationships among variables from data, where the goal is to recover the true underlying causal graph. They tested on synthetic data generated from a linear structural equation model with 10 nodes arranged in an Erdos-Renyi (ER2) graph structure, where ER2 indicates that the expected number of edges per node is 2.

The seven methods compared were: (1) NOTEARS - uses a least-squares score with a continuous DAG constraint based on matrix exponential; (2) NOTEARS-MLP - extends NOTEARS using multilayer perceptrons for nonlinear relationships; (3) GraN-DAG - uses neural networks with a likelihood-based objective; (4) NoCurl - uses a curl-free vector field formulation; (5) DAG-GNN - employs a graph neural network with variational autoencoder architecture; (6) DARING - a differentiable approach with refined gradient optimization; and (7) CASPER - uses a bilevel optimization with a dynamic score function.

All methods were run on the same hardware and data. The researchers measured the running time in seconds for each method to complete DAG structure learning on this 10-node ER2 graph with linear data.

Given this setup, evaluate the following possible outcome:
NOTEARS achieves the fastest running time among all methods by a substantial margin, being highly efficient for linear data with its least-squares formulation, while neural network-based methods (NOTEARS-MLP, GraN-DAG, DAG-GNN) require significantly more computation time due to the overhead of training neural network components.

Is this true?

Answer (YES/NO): NO